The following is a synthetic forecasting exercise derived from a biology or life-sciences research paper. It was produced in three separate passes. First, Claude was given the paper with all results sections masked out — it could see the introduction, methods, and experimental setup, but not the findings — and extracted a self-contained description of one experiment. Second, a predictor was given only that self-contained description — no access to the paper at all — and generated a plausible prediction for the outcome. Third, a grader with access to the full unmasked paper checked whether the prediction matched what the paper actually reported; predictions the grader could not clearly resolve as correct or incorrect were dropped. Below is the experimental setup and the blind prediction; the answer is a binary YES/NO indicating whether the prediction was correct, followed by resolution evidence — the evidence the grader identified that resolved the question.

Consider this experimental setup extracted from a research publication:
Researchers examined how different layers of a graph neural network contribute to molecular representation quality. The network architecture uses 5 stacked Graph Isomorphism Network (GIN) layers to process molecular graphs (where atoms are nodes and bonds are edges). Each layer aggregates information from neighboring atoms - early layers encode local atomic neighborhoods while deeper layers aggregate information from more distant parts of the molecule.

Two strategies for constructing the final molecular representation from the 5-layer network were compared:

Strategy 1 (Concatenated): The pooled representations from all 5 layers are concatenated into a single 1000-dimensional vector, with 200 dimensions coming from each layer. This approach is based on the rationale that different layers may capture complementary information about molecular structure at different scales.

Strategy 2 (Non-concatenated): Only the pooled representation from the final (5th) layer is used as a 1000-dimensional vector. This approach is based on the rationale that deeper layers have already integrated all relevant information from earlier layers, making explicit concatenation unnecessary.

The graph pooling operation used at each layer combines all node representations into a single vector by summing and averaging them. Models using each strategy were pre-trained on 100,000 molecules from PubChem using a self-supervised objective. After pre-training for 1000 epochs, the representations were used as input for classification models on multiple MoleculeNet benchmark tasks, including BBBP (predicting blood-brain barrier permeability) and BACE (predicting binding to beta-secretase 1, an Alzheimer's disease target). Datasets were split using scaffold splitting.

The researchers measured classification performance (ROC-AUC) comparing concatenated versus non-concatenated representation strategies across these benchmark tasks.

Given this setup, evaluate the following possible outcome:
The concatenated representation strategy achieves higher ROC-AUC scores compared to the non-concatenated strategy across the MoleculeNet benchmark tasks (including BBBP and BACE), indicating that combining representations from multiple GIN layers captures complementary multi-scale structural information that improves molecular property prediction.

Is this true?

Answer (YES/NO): YES